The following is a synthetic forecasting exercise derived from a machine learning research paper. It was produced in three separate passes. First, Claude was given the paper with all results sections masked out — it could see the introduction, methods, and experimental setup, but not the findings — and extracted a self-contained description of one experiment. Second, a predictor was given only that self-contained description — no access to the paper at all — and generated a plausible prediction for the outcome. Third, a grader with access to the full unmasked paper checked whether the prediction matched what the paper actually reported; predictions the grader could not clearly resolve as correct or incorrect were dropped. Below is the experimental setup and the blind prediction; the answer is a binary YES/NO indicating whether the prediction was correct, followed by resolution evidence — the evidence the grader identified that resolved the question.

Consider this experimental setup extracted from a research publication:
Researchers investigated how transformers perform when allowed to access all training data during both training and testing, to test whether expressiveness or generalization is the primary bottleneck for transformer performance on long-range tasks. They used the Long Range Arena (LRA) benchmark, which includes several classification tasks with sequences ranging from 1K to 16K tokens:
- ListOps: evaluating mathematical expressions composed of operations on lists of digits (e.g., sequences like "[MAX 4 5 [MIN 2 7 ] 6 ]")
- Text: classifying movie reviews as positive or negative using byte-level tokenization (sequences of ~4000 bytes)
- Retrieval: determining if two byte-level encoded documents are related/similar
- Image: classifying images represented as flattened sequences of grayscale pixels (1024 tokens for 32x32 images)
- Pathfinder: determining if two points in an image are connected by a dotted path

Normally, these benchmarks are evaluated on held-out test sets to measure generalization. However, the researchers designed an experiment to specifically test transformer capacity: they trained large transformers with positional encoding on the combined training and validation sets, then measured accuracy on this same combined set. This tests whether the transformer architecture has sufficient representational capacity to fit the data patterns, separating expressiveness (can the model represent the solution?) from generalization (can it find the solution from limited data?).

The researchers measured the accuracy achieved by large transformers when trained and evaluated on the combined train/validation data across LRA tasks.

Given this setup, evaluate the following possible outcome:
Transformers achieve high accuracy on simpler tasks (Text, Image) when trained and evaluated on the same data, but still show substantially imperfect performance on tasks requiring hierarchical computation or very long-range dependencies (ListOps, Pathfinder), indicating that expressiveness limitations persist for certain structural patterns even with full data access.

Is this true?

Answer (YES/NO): NO